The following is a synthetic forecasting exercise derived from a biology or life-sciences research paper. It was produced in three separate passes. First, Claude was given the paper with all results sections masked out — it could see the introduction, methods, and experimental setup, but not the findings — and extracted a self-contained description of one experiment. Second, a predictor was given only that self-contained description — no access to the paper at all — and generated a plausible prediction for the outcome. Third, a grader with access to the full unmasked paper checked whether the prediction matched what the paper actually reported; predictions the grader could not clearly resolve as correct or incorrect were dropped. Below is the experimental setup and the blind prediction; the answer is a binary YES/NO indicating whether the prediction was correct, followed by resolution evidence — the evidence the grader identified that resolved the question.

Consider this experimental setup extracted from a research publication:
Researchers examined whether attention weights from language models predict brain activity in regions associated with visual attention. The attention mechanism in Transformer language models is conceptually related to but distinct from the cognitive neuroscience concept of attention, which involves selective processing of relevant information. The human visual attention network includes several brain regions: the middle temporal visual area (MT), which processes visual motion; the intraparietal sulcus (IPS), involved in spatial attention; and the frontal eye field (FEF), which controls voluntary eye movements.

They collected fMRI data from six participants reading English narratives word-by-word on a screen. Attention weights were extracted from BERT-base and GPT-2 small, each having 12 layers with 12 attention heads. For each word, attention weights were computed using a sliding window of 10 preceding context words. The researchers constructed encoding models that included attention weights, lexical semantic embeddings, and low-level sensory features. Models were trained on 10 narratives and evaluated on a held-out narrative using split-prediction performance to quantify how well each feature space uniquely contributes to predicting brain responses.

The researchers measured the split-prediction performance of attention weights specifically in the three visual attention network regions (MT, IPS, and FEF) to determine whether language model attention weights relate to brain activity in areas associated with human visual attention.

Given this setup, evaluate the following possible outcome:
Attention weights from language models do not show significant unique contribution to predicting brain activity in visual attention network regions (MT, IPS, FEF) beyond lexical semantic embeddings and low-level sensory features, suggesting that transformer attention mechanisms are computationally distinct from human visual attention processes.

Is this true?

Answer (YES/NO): NO